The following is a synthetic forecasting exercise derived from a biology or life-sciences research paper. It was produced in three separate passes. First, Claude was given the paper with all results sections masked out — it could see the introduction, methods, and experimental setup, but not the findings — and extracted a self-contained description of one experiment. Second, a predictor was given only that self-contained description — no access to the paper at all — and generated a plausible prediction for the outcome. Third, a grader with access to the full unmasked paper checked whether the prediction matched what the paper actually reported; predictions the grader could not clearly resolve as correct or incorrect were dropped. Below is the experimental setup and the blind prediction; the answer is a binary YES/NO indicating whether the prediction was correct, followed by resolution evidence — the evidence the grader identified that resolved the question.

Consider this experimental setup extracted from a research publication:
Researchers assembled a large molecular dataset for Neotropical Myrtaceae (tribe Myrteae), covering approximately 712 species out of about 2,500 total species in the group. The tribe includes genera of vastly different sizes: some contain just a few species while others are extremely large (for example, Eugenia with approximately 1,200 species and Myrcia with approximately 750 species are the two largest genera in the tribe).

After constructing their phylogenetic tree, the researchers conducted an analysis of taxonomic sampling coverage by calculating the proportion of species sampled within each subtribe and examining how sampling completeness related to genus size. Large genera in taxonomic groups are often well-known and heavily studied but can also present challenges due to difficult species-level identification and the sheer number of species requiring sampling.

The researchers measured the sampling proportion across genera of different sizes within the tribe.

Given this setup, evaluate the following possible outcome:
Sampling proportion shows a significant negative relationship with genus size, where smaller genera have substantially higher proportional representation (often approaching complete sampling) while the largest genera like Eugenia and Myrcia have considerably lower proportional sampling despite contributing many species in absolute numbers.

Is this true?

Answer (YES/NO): YES